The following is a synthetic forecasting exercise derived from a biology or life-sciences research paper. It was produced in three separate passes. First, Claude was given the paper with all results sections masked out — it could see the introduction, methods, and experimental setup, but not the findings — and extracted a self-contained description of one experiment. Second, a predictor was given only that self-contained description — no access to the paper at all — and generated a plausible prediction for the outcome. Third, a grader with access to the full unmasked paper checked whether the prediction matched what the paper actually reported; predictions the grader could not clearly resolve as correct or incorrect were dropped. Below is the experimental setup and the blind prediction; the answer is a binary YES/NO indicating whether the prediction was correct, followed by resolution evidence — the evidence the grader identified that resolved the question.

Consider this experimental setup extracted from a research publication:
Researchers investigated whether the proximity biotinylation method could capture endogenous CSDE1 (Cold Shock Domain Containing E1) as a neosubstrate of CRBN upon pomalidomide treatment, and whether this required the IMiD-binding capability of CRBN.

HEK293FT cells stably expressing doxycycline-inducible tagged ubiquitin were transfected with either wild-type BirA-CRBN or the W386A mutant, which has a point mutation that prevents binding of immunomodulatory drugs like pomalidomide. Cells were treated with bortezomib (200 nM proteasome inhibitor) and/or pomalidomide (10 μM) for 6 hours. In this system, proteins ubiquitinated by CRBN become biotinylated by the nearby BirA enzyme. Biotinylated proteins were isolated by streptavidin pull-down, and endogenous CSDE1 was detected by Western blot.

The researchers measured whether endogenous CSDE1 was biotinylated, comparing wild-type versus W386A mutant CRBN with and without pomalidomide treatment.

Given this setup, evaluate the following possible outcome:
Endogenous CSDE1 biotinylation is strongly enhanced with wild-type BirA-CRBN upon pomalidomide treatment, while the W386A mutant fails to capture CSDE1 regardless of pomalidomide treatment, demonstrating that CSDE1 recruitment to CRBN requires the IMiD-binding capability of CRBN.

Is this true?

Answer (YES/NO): YES